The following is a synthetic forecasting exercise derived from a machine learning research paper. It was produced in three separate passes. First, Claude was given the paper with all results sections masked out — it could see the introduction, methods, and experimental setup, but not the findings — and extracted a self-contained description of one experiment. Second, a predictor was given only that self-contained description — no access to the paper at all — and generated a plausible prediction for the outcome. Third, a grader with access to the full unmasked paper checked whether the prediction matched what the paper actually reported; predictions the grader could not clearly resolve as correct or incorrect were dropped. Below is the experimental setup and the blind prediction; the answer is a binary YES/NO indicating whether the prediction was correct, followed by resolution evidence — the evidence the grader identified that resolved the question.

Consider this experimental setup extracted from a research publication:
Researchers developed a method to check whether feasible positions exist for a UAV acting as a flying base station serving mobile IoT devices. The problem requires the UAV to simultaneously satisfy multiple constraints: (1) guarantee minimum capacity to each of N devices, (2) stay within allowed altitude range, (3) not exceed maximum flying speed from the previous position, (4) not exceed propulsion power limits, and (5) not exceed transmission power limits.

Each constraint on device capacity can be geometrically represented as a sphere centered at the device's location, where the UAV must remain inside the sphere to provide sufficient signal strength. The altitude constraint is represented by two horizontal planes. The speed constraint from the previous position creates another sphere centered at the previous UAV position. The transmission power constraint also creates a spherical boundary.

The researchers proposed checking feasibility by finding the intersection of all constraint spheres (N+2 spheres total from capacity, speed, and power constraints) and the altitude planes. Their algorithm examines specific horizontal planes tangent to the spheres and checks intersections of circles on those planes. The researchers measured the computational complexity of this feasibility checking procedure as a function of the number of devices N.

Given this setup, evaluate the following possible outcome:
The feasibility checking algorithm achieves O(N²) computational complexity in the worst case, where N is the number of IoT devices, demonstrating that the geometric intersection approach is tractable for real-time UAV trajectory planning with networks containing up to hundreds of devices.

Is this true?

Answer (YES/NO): NO